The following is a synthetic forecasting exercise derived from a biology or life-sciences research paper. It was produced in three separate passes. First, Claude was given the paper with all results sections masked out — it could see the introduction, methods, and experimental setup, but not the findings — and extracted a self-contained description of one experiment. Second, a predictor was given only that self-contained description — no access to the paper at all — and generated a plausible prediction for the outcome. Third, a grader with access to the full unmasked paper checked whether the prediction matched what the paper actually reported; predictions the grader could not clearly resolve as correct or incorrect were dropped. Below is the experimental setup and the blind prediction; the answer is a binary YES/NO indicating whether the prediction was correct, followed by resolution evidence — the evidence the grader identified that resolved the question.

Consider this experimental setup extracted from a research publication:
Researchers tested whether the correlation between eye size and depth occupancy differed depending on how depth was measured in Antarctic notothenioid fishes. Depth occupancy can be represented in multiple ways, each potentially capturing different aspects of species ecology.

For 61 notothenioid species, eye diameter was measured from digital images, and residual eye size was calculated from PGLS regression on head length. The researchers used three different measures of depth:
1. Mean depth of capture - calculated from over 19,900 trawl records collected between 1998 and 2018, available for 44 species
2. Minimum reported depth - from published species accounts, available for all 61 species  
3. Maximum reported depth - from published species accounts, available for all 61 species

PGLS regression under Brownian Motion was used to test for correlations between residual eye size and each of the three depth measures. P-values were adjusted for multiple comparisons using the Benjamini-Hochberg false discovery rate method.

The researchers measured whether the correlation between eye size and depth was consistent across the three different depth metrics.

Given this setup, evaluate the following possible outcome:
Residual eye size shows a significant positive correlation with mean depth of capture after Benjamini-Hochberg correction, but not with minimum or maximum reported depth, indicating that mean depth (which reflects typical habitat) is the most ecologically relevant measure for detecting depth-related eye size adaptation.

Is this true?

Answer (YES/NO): NO